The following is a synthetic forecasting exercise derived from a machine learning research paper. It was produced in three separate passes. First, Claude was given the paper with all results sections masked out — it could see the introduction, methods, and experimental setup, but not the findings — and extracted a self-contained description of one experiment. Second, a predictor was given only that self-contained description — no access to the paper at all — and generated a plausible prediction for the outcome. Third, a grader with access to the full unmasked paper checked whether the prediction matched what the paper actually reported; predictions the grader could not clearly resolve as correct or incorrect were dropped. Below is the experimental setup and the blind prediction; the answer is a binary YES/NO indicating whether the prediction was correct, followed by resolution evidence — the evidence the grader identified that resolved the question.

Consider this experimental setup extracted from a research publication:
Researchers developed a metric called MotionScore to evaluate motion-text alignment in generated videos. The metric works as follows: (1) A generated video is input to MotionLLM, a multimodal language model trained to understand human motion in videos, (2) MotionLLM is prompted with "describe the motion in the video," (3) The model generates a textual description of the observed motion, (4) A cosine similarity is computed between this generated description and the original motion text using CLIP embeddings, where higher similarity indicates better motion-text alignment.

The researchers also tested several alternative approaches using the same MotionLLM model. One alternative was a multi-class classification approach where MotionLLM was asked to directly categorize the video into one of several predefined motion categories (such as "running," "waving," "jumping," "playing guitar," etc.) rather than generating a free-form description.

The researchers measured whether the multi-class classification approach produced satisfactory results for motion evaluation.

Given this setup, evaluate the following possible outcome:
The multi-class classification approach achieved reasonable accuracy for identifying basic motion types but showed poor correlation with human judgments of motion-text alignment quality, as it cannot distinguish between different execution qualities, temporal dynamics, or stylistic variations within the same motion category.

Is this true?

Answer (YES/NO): NO